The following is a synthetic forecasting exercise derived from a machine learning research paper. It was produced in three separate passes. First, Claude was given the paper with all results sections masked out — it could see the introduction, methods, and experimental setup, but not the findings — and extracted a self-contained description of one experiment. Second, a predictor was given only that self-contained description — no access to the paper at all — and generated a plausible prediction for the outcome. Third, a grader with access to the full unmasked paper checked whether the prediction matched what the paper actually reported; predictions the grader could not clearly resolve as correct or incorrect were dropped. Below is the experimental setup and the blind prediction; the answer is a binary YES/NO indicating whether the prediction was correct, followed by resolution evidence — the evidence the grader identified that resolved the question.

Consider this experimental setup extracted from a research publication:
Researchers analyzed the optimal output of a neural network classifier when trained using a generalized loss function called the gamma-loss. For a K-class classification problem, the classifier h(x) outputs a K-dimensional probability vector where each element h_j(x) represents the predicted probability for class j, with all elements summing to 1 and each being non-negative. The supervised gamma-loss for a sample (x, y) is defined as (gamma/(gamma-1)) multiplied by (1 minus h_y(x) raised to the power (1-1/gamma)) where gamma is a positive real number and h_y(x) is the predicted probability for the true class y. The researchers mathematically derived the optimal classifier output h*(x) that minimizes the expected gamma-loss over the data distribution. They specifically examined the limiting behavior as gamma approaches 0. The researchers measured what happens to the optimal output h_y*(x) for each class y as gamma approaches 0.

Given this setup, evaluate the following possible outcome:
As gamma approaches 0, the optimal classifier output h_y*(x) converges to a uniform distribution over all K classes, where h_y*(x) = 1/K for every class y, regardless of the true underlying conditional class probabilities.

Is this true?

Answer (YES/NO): YES